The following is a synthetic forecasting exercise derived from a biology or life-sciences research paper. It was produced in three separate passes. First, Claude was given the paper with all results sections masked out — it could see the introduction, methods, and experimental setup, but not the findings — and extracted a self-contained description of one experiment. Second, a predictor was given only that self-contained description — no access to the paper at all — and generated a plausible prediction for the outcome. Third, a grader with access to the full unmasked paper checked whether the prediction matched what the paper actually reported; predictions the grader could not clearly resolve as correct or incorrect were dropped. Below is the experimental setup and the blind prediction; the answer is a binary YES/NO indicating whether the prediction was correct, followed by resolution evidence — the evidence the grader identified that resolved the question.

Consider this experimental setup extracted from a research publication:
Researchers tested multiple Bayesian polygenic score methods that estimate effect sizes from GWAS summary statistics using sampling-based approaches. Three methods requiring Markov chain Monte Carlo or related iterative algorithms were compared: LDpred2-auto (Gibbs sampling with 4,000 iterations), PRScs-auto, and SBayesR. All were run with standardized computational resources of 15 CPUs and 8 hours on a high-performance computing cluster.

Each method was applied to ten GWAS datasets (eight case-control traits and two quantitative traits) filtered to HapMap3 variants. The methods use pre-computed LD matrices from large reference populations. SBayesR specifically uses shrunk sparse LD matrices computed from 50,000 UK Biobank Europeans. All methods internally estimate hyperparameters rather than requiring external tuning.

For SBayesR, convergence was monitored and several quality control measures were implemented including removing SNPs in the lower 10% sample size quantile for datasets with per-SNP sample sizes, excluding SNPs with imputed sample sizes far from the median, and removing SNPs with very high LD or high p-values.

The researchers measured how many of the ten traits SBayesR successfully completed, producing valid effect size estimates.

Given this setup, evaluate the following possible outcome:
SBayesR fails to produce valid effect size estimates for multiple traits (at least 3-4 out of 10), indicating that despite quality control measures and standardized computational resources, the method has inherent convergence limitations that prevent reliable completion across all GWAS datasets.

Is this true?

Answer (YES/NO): NO